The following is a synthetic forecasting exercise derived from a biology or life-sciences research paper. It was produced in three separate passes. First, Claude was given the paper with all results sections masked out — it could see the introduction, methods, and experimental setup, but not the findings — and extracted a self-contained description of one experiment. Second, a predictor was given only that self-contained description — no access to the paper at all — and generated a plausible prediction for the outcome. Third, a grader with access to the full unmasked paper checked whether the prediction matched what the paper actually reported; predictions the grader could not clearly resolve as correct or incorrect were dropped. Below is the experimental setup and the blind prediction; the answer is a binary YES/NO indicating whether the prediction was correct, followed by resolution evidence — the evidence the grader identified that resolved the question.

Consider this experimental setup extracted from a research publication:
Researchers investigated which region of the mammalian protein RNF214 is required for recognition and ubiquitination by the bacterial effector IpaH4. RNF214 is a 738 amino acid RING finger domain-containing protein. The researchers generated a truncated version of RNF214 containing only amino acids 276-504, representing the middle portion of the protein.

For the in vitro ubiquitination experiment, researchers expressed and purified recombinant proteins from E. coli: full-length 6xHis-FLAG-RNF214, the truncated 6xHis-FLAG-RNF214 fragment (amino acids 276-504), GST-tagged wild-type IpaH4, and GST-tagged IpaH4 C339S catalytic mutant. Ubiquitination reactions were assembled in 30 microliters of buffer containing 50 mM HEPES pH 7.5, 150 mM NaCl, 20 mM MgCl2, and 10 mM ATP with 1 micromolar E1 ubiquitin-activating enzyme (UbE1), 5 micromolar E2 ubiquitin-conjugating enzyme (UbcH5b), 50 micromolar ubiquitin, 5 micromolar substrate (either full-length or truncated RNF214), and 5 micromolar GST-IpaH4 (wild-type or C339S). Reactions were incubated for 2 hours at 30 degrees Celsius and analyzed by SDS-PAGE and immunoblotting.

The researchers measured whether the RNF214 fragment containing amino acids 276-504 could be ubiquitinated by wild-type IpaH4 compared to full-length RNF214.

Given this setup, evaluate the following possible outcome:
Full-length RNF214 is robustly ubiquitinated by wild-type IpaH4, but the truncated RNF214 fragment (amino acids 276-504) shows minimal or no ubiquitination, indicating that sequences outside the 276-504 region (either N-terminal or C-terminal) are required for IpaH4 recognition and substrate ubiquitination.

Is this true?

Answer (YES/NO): NO